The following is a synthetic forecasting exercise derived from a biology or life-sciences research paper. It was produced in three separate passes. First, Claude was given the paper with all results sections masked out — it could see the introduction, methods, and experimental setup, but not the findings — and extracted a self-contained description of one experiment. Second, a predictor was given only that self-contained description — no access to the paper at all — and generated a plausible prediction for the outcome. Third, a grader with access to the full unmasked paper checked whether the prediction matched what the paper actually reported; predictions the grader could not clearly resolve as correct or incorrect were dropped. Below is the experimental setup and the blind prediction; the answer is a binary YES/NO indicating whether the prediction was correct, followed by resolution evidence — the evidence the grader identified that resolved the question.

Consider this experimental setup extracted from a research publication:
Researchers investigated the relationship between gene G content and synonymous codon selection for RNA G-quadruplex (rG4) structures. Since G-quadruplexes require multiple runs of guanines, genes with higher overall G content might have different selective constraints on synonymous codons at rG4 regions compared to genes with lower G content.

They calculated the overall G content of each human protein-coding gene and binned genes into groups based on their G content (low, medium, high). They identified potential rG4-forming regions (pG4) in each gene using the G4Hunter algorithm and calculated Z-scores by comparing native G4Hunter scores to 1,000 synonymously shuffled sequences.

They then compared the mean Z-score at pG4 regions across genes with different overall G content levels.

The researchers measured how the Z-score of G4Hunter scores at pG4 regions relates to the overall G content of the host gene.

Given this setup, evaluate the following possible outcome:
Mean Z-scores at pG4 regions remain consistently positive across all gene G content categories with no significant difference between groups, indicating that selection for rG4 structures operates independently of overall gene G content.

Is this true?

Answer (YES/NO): NO